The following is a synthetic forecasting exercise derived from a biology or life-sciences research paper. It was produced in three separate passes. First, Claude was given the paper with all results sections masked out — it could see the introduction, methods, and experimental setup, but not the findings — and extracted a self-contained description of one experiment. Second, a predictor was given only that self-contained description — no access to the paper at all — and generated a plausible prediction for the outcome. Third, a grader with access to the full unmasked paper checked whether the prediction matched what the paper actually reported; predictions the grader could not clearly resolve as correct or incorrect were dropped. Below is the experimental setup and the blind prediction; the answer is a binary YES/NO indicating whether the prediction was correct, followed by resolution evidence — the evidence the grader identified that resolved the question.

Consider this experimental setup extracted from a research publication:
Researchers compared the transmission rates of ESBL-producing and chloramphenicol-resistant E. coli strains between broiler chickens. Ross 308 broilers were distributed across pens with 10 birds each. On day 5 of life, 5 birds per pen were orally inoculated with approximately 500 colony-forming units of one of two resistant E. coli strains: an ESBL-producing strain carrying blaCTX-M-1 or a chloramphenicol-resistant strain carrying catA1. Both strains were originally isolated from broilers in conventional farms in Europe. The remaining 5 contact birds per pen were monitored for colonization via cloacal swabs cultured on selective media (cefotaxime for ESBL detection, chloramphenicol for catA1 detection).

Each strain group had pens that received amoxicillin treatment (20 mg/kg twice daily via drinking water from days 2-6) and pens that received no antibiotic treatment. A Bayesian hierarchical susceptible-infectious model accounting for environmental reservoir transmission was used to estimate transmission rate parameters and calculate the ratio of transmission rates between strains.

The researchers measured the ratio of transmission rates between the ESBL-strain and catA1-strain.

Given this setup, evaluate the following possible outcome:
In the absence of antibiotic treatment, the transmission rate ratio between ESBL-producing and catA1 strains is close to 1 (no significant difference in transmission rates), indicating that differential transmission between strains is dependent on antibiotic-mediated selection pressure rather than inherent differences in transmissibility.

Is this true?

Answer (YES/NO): NO